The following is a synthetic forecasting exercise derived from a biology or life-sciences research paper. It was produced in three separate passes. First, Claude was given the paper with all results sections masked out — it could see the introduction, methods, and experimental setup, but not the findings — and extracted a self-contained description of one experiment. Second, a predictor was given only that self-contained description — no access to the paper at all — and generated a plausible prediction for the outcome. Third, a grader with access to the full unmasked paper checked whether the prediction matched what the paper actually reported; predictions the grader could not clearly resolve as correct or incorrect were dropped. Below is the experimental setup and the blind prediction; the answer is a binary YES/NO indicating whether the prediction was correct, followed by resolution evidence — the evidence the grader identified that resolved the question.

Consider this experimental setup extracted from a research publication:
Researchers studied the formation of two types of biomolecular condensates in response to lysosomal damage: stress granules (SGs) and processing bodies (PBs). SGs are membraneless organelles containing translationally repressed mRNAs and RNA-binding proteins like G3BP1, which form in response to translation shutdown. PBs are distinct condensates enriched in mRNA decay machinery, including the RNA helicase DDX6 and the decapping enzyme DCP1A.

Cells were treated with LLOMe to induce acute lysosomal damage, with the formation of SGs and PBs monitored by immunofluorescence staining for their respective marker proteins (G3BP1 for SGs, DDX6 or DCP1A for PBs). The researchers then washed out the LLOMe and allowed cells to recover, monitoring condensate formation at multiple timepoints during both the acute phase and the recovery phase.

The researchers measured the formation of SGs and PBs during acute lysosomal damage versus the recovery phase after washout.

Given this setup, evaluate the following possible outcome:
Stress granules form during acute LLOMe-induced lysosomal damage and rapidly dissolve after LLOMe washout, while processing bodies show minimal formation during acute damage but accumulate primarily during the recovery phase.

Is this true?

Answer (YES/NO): YES